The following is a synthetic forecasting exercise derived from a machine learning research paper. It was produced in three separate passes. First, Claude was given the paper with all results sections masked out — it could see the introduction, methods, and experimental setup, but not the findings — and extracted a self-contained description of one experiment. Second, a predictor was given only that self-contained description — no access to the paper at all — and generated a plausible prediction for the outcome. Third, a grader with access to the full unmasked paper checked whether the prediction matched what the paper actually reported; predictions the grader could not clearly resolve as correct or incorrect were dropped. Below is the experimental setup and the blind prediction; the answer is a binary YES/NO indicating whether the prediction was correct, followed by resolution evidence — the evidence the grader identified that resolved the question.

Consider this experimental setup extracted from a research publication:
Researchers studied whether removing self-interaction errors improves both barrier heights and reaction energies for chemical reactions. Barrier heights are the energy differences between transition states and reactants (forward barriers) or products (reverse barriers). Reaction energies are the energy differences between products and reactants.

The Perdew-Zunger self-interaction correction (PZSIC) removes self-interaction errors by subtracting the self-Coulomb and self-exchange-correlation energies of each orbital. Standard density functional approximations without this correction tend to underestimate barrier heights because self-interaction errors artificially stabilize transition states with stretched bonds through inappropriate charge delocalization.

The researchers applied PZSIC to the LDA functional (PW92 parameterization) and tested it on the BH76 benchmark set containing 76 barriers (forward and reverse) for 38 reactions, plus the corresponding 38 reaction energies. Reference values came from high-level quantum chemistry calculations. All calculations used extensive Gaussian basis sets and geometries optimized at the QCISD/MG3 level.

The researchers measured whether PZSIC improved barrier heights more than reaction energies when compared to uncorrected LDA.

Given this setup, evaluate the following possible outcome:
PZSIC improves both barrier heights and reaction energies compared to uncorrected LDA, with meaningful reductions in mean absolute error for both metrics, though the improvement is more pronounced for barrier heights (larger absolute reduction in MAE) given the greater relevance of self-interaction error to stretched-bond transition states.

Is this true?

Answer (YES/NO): NO